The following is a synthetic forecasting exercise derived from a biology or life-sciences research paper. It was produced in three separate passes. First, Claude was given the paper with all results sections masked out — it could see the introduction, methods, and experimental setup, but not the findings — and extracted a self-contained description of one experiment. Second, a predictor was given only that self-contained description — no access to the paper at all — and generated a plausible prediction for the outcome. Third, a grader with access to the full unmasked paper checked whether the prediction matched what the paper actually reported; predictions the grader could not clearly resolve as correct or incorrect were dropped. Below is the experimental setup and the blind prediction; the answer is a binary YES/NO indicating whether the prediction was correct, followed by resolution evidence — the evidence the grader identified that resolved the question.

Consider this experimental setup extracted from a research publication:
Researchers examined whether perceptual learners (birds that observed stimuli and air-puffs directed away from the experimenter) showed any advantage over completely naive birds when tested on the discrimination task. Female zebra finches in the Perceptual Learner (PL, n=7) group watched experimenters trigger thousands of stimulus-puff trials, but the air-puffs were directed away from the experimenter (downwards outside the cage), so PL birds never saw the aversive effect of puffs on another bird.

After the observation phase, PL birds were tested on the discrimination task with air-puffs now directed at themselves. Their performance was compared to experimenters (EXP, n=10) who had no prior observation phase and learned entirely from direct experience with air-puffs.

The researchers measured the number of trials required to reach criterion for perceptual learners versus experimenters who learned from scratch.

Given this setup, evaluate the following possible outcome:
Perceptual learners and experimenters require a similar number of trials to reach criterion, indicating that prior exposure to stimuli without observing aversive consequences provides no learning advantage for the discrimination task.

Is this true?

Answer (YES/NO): YES